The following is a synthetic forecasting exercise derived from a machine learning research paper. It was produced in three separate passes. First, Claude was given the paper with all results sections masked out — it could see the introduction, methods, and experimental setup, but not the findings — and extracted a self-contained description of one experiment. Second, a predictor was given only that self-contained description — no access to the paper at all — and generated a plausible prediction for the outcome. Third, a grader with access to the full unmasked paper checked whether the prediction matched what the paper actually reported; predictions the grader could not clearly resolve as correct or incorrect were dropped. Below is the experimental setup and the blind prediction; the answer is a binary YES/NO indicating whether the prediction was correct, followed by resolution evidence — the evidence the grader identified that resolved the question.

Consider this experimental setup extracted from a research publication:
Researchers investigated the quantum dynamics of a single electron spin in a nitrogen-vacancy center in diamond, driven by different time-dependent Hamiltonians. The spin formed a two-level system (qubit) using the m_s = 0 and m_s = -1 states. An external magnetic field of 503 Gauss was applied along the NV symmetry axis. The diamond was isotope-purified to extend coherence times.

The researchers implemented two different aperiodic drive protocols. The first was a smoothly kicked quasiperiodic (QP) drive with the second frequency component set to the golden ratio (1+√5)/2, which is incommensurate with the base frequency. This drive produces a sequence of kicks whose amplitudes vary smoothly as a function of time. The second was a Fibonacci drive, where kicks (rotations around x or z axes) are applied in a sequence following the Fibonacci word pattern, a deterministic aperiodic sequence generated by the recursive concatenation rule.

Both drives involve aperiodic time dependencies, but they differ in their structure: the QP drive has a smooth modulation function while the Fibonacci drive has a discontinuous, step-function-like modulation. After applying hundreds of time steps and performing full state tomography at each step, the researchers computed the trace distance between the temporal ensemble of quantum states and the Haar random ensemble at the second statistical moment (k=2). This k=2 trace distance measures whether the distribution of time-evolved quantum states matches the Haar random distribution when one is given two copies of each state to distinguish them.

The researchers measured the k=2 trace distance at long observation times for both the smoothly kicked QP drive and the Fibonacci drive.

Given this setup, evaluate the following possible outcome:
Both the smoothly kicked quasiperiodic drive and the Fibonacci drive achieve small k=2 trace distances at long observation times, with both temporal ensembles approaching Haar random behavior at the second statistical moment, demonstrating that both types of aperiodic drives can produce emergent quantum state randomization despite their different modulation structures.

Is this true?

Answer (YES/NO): NO